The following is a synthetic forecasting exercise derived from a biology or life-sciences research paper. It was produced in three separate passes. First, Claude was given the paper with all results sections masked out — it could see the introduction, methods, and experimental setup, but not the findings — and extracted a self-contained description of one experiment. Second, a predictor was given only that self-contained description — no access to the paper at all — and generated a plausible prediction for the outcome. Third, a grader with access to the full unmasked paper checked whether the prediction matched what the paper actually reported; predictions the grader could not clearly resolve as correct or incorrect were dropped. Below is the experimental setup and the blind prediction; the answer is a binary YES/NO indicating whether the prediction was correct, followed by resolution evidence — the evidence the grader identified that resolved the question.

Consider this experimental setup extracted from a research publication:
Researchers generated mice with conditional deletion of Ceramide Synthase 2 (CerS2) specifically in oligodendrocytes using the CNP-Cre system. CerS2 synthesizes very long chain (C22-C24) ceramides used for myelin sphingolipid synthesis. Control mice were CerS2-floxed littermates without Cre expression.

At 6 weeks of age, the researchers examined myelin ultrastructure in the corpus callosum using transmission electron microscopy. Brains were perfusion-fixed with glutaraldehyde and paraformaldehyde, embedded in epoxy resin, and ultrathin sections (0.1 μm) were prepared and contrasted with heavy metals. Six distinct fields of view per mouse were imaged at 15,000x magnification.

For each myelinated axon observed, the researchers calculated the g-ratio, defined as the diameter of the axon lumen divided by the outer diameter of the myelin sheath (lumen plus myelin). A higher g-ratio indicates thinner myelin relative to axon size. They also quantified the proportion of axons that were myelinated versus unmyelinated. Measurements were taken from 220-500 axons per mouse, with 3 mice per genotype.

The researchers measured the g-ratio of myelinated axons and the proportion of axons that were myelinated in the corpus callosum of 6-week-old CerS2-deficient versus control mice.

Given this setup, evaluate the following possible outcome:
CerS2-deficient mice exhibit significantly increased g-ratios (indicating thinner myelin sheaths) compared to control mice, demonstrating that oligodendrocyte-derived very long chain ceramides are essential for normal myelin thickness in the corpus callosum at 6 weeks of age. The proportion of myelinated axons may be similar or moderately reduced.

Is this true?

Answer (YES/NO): YES